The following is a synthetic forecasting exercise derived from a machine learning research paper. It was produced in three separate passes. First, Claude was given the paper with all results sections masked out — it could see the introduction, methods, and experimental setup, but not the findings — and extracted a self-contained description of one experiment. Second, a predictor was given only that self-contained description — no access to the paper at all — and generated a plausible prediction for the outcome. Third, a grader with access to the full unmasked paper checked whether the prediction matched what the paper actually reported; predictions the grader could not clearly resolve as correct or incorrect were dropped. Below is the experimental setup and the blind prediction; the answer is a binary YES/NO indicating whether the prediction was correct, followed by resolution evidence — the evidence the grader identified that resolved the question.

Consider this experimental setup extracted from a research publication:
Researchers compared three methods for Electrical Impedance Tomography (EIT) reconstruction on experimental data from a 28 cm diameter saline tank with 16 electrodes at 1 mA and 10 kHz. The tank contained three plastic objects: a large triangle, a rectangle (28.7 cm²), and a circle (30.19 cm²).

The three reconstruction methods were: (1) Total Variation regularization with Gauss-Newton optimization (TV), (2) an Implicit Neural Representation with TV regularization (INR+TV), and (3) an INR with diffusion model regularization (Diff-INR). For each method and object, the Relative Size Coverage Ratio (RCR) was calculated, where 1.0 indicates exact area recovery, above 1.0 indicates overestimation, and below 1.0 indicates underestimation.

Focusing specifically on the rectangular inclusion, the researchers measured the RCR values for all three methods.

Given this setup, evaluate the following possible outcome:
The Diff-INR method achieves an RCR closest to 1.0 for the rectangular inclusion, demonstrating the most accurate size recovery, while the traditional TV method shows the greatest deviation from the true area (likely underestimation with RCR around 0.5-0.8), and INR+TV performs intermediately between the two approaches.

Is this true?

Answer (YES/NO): NO